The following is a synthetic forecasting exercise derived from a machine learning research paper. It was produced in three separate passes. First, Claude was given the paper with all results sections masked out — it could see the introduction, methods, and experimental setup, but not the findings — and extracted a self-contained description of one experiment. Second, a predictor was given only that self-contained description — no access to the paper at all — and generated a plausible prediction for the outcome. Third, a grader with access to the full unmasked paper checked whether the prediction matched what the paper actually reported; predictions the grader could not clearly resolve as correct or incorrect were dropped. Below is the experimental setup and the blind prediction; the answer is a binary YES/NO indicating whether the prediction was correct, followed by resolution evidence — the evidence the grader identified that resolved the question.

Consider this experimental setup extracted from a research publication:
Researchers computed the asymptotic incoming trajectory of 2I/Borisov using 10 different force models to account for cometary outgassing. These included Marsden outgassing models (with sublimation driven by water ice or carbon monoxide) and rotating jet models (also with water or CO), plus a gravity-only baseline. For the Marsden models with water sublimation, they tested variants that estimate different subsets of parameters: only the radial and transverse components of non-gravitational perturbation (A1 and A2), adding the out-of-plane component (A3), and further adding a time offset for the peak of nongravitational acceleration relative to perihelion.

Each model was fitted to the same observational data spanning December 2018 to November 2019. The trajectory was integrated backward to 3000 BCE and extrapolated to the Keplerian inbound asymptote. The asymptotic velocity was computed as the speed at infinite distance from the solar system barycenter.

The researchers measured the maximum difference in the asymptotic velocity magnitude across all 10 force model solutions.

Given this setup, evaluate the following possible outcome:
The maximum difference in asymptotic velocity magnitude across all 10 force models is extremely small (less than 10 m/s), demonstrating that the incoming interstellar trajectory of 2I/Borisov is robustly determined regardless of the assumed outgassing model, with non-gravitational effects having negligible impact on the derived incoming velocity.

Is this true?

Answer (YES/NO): YES